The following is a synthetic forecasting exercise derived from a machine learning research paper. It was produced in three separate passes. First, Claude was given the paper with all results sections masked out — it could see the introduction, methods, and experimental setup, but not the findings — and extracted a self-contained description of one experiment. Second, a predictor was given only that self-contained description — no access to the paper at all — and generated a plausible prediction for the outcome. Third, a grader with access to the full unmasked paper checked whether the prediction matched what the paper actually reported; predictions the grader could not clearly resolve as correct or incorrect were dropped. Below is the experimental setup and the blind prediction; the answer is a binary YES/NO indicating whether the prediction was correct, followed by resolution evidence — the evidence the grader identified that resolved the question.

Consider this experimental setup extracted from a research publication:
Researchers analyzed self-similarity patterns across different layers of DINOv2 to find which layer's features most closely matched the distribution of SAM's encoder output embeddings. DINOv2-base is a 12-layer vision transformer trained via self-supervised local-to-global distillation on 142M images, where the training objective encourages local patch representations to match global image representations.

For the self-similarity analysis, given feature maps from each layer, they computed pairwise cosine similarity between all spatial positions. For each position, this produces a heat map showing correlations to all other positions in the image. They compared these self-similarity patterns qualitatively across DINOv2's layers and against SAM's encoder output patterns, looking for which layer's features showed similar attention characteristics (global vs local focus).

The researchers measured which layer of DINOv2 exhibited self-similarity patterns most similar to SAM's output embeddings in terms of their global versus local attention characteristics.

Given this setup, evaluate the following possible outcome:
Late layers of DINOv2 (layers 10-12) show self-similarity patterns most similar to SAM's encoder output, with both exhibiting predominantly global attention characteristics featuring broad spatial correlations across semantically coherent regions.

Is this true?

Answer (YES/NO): NO